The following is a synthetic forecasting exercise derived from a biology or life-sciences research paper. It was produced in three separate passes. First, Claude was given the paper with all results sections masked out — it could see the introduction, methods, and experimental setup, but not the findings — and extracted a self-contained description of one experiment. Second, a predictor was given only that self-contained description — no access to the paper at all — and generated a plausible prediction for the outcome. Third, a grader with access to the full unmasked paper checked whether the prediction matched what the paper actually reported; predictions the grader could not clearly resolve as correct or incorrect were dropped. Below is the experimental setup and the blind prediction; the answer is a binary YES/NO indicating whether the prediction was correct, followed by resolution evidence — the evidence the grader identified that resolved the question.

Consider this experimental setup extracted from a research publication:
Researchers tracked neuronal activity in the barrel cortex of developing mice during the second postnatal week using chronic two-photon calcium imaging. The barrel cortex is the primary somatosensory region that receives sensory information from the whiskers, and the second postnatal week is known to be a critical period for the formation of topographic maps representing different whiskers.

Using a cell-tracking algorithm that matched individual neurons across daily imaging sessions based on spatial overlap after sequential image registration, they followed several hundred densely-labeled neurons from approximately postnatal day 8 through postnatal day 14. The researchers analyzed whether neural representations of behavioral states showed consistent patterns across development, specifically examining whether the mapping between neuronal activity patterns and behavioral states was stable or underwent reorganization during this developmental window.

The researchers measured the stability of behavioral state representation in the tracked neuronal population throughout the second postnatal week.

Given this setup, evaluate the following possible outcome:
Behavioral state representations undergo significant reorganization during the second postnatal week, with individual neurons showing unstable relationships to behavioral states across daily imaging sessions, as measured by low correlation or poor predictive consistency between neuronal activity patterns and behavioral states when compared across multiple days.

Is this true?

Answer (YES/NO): NO